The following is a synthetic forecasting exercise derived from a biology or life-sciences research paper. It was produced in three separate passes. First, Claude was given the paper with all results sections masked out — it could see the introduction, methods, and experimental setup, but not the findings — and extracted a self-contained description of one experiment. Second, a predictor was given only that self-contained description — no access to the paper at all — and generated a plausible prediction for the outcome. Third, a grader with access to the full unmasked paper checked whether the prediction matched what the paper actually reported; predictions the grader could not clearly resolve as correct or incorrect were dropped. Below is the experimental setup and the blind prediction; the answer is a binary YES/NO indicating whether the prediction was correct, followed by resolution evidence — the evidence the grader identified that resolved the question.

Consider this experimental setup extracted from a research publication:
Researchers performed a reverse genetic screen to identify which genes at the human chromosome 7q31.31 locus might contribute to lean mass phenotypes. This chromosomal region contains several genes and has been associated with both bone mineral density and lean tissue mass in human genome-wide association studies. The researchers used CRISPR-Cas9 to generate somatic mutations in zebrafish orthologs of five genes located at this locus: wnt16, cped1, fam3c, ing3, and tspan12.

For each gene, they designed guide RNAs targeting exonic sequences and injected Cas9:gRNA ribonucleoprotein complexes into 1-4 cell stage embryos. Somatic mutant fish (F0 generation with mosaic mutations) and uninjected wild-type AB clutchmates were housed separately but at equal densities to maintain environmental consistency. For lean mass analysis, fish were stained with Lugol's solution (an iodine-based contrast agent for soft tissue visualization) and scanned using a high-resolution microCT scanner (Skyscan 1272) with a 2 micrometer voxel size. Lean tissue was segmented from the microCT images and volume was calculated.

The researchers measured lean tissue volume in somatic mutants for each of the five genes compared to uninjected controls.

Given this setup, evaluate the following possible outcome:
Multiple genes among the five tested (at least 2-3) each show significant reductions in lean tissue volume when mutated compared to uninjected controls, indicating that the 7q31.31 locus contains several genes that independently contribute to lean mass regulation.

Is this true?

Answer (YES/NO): NO